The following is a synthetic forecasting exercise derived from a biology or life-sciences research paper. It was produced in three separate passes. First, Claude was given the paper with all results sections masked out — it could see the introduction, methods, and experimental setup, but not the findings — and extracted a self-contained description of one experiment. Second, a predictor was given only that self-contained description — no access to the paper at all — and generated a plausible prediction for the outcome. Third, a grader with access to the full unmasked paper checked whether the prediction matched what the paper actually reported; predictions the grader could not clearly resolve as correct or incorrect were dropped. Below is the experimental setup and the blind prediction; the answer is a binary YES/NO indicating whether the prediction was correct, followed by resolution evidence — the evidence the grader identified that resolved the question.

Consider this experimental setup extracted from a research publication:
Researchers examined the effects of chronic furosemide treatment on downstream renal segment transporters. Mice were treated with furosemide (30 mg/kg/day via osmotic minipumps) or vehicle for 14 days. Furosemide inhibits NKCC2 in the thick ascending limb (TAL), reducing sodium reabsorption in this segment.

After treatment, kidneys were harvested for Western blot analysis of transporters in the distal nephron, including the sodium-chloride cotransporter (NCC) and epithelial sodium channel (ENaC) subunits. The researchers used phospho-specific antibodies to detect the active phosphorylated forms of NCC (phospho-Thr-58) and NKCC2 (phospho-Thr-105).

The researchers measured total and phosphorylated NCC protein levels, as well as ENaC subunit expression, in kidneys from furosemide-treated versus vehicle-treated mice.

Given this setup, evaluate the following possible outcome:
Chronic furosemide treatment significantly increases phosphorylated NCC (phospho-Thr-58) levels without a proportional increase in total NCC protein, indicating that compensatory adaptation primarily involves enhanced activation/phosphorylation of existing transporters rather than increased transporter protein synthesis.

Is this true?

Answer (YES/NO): NO